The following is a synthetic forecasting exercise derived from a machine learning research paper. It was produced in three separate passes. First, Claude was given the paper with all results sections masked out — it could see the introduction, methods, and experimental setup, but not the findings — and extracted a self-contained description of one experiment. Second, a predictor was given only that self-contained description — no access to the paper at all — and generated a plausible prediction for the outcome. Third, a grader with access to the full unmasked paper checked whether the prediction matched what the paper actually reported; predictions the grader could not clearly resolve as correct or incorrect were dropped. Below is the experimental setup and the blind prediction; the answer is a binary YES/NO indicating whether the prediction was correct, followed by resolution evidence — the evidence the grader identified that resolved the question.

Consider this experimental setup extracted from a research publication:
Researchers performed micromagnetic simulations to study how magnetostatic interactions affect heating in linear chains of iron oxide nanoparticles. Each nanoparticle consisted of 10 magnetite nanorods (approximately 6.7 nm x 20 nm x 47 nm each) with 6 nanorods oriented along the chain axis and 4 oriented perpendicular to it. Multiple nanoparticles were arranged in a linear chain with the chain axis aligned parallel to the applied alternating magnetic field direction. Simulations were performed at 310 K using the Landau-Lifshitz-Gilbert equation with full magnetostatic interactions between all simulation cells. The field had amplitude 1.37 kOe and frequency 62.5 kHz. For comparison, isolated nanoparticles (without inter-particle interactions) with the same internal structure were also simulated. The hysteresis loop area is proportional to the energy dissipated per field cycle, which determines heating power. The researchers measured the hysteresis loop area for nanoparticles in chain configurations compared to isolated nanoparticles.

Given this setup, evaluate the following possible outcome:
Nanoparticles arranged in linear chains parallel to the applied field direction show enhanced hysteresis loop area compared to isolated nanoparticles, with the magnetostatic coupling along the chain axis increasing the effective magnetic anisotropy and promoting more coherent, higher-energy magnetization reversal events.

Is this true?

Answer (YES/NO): YES